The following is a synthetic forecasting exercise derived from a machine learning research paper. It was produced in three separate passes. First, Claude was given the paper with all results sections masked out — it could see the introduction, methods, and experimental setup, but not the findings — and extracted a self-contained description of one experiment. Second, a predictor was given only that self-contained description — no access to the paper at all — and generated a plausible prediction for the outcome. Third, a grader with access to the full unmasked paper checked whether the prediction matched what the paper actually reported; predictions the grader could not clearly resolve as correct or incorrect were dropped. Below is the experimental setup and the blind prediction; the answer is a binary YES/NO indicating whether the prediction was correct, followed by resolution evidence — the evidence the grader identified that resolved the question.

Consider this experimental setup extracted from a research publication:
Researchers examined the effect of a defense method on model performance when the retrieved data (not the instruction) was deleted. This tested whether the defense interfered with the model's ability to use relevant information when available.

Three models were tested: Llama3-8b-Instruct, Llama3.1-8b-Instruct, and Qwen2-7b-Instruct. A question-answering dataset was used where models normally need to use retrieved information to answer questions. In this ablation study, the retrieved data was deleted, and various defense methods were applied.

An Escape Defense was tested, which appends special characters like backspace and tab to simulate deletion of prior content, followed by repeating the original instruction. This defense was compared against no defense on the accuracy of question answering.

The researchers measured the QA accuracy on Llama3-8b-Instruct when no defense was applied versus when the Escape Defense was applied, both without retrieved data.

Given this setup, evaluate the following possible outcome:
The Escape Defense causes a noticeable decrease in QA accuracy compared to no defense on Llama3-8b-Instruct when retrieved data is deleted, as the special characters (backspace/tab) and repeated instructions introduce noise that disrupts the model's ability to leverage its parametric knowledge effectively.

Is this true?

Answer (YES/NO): NO